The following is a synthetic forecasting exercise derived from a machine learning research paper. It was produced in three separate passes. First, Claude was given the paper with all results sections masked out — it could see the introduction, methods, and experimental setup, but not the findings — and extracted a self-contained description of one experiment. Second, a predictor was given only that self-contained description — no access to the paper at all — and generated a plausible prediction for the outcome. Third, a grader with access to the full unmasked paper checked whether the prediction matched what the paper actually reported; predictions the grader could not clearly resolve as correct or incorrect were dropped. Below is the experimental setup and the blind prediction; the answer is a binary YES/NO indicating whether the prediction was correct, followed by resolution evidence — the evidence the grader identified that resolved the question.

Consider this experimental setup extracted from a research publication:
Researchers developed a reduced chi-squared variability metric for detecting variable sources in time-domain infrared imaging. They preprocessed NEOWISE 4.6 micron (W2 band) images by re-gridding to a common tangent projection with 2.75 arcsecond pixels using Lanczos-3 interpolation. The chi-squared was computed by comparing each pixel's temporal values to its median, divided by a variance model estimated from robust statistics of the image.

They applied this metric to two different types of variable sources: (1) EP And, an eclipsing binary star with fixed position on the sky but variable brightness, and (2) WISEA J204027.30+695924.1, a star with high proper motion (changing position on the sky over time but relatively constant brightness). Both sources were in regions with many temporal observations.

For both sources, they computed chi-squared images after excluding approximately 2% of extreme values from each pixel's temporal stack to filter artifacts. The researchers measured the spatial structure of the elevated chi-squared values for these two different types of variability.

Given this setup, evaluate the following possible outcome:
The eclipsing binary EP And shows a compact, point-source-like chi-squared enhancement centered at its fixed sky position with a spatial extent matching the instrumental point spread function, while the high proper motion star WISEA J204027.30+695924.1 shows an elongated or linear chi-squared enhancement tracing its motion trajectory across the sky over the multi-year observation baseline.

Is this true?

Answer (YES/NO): NO